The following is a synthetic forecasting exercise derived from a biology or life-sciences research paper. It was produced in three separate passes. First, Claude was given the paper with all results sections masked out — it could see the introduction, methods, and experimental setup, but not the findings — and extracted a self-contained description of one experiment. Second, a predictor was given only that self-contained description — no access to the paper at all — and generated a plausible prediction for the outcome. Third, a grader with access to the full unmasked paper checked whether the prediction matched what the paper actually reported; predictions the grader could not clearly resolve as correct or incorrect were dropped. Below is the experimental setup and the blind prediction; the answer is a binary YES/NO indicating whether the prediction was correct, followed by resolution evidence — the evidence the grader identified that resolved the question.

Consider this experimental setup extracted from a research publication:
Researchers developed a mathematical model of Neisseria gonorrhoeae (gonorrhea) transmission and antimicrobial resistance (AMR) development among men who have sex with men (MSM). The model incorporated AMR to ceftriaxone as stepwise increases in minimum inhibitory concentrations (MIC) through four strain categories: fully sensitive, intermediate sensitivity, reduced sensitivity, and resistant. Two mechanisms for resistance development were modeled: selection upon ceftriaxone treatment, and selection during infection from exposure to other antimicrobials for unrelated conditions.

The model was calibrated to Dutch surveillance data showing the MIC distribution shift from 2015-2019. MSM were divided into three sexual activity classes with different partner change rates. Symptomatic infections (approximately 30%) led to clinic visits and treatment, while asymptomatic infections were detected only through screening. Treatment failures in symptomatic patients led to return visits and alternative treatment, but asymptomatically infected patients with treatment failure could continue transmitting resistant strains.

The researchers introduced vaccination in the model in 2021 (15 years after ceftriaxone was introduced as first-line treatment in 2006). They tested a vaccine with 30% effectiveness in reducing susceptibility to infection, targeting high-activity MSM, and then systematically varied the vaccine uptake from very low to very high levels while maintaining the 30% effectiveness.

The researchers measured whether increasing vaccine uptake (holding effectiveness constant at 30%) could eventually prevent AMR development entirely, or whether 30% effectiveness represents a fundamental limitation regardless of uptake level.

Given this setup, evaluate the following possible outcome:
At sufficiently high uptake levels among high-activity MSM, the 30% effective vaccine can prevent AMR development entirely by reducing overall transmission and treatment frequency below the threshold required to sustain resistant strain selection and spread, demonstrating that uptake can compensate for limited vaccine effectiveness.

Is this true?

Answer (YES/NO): NO